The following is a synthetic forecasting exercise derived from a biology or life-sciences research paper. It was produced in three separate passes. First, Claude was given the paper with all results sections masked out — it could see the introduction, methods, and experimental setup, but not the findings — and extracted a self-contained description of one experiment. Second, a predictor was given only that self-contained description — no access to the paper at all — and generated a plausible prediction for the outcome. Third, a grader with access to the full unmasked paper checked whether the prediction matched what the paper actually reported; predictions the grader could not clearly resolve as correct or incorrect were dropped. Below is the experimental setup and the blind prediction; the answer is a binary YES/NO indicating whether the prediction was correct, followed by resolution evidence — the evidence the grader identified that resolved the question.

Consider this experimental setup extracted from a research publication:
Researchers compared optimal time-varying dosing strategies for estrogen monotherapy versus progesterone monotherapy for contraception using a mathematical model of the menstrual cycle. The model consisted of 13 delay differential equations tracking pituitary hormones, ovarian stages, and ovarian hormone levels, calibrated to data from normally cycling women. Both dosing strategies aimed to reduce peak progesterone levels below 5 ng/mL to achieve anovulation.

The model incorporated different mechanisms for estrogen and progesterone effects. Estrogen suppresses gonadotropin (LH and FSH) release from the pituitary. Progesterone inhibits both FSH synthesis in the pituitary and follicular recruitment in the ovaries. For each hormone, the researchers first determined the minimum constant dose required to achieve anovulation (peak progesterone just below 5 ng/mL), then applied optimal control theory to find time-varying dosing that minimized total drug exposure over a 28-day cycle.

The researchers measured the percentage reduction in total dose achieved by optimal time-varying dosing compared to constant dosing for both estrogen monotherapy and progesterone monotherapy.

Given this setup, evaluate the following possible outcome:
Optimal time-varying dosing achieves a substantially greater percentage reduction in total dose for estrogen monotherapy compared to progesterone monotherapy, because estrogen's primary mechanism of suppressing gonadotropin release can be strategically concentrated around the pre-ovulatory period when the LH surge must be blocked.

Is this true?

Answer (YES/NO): NO